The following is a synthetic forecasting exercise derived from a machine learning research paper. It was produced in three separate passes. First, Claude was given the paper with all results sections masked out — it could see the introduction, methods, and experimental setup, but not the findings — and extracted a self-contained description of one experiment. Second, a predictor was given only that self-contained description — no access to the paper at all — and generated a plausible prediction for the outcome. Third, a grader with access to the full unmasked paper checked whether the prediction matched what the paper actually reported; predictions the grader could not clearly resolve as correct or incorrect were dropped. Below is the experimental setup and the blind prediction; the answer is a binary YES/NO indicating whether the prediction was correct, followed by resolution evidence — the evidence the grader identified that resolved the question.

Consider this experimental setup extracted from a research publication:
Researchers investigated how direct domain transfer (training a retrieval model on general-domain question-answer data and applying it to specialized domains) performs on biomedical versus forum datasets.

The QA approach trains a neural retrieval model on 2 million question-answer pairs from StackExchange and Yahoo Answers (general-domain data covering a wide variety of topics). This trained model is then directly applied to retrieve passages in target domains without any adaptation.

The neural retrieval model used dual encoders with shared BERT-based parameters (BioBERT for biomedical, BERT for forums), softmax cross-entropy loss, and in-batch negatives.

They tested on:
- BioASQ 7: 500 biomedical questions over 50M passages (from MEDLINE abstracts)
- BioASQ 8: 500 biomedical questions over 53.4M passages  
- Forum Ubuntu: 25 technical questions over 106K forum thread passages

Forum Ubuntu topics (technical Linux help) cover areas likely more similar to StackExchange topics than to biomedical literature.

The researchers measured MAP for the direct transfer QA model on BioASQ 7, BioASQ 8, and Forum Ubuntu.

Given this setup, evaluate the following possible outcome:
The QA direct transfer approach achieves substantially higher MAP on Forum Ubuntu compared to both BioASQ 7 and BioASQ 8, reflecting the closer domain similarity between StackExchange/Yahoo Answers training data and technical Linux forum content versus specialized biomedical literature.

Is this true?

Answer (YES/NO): NO